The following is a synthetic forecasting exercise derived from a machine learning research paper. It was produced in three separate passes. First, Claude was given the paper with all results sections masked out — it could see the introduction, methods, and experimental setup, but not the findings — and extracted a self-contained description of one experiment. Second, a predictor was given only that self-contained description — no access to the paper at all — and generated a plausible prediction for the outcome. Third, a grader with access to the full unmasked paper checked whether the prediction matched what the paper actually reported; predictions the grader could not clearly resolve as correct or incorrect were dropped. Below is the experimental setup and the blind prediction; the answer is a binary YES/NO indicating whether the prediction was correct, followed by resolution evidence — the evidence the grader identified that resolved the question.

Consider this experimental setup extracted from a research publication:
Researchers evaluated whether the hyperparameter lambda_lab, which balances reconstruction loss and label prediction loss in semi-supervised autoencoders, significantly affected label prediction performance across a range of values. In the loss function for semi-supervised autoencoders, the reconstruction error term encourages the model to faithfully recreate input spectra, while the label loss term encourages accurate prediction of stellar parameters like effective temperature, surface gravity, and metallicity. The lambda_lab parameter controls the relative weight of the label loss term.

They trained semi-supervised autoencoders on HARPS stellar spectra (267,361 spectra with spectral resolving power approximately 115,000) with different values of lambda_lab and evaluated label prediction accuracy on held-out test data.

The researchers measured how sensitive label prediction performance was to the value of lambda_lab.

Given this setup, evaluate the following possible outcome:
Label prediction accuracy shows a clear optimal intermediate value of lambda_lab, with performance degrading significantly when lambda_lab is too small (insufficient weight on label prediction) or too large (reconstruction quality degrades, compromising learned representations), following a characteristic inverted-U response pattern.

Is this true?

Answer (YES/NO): NO